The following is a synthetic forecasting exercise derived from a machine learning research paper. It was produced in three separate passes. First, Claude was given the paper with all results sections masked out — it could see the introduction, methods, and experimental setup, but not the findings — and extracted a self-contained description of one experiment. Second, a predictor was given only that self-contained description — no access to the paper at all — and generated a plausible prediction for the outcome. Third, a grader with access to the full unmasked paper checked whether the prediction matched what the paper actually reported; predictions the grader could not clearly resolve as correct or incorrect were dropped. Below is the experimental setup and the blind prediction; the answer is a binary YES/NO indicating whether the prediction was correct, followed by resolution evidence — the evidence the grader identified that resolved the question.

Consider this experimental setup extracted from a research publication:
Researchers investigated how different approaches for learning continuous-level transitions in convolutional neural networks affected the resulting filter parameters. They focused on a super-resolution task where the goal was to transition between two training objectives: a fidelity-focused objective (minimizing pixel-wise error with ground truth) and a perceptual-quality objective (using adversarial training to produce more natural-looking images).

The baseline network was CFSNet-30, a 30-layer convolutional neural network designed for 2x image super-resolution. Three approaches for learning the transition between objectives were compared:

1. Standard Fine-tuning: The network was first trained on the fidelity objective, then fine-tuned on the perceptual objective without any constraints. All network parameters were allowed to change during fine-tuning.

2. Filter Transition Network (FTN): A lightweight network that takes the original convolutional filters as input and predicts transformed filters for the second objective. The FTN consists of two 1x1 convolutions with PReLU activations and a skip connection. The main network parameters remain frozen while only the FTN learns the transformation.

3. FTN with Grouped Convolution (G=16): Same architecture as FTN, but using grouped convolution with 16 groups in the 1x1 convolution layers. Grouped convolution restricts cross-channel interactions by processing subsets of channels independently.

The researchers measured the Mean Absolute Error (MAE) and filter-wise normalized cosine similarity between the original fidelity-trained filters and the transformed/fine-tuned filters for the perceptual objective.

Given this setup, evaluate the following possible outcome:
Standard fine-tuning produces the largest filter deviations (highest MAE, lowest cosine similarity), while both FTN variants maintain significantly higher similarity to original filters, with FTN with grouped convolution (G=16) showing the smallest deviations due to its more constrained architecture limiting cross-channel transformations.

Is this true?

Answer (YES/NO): YES